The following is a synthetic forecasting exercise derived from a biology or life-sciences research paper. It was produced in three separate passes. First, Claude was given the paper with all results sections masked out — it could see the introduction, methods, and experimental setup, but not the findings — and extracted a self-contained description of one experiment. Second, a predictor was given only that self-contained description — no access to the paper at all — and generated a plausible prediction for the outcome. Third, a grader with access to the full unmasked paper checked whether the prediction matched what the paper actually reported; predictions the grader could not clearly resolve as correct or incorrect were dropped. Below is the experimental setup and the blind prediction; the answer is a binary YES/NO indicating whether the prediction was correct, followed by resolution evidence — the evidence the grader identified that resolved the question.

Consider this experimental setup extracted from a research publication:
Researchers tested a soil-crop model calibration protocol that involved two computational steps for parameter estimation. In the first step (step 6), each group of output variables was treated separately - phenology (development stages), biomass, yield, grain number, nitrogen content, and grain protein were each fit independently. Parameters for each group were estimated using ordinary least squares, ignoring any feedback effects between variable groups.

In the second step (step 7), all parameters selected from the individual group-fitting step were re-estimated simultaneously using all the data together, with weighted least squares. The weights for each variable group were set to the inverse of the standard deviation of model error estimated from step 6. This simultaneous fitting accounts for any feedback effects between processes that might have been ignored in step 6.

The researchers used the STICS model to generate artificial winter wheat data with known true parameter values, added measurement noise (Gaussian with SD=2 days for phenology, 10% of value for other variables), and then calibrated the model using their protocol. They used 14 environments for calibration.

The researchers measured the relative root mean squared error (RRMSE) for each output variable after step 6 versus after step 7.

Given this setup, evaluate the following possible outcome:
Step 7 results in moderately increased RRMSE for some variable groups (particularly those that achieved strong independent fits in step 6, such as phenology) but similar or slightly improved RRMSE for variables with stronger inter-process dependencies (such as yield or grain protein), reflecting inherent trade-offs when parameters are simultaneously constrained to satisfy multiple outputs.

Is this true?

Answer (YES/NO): NO